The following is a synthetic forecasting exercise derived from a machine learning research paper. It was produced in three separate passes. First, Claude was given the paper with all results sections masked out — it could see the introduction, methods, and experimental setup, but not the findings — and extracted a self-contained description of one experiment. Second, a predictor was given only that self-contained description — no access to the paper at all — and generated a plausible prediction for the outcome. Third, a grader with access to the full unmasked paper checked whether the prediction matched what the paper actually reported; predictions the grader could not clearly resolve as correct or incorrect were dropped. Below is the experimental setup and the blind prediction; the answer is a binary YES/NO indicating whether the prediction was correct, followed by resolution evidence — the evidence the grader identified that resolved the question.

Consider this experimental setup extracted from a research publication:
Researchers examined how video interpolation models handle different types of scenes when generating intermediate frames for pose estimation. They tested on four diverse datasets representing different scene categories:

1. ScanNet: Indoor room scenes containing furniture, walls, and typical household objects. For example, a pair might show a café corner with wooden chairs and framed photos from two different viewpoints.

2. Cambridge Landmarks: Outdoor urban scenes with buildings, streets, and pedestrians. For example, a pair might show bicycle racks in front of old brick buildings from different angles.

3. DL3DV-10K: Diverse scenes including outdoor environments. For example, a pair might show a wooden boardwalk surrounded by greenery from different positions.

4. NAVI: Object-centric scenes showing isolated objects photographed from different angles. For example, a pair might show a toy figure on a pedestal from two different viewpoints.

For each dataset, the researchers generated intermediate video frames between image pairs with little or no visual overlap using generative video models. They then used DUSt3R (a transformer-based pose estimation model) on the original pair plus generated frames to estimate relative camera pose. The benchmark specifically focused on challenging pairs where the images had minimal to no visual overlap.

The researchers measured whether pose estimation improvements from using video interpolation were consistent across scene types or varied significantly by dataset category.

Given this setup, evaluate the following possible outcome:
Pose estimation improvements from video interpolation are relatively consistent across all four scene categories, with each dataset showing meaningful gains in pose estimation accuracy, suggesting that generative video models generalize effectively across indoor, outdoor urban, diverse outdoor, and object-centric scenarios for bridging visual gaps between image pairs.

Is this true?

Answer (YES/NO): NO